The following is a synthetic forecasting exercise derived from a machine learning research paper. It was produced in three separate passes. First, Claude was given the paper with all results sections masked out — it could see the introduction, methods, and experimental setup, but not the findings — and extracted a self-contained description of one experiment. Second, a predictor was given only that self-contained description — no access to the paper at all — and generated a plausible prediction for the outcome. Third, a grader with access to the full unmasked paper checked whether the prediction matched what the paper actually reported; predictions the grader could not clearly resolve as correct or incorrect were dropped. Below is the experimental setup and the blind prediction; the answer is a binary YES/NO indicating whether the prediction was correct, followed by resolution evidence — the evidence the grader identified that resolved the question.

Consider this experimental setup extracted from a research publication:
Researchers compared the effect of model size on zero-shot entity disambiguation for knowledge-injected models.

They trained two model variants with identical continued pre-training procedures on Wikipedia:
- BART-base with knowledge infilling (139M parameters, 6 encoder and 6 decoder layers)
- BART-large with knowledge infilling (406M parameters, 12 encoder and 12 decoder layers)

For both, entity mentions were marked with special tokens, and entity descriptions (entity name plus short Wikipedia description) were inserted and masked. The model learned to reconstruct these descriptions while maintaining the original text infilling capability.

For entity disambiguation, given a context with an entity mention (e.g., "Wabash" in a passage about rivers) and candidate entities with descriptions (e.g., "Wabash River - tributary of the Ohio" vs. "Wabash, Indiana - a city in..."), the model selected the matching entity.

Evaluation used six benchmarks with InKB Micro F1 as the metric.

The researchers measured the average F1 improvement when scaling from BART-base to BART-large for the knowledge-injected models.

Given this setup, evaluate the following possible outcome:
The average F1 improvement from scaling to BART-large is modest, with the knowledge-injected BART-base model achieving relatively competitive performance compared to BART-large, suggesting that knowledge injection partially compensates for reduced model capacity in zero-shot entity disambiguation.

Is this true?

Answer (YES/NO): YES